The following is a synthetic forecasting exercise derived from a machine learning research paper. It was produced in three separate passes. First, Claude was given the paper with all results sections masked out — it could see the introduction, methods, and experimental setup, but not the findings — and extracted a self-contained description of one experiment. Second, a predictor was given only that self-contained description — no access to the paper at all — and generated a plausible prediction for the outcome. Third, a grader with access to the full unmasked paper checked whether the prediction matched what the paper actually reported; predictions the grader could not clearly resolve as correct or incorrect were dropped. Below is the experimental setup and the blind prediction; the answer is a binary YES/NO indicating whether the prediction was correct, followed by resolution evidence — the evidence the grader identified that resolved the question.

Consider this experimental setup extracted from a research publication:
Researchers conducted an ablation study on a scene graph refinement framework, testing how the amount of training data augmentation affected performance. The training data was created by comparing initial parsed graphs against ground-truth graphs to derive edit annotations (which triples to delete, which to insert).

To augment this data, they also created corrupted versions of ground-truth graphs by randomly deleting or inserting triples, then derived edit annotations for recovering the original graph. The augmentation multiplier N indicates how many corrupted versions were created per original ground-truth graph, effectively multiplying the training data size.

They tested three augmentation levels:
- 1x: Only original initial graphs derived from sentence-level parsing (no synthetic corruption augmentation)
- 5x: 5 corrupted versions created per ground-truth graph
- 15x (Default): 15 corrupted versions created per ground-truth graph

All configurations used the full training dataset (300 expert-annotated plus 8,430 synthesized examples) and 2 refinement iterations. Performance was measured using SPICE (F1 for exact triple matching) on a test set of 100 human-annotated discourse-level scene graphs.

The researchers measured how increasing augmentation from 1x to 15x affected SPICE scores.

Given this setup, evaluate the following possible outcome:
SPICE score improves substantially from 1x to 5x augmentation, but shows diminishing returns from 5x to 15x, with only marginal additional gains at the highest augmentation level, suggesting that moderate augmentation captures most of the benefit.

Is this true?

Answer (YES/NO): YES